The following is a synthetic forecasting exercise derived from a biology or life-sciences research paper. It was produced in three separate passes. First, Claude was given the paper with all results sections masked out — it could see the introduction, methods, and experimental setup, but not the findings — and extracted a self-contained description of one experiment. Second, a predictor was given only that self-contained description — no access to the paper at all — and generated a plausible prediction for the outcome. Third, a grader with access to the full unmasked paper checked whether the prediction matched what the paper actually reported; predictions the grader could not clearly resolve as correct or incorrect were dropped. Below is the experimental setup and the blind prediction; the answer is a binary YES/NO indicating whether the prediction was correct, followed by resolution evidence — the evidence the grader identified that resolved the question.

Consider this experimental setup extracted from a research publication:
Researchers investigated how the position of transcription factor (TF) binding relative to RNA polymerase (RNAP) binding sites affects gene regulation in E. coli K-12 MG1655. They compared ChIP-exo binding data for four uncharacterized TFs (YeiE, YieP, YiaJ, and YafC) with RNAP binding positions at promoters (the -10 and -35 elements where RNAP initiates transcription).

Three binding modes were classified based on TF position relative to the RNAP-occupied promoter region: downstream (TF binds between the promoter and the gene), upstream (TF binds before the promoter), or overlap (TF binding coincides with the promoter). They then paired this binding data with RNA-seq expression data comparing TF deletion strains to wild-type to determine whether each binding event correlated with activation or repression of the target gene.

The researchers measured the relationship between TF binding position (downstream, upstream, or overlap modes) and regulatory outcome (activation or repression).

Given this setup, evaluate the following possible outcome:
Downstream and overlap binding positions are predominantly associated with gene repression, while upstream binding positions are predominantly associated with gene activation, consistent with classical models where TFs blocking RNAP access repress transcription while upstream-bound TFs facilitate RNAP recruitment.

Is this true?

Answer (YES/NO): YES